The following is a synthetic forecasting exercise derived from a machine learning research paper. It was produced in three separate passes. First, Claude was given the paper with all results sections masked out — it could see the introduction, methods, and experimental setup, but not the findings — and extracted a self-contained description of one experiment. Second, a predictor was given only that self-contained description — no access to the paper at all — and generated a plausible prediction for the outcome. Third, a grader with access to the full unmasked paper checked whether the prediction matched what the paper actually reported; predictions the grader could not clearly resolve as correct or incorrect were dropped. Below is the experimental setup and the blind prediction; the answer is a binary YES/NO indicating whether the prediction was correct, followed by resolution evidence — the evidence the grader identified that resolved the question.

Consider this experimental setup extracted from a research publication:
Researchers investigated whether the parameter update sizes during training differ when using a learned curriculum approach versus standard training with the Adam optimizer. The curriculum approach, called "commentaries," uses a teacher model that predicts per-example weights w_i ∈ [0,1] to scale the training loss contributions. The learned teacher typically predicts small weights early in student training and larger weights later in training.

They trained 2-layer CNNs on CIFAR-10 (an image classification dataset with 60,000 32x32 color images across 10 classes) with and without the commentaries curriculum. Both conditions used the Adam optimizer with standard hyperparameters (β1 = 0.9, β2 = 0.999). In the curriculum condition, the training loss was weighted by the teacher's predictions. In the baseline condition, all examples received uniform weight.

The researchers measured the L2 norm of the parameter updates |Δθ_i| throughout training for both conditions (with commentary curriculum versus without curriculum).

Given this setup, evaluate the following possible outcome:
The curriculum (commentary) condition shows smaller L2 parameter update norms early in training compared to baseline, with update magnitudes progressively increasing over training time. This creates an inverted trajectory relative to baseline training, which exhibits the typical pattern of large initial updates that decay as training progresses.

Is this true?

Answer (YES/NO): NO